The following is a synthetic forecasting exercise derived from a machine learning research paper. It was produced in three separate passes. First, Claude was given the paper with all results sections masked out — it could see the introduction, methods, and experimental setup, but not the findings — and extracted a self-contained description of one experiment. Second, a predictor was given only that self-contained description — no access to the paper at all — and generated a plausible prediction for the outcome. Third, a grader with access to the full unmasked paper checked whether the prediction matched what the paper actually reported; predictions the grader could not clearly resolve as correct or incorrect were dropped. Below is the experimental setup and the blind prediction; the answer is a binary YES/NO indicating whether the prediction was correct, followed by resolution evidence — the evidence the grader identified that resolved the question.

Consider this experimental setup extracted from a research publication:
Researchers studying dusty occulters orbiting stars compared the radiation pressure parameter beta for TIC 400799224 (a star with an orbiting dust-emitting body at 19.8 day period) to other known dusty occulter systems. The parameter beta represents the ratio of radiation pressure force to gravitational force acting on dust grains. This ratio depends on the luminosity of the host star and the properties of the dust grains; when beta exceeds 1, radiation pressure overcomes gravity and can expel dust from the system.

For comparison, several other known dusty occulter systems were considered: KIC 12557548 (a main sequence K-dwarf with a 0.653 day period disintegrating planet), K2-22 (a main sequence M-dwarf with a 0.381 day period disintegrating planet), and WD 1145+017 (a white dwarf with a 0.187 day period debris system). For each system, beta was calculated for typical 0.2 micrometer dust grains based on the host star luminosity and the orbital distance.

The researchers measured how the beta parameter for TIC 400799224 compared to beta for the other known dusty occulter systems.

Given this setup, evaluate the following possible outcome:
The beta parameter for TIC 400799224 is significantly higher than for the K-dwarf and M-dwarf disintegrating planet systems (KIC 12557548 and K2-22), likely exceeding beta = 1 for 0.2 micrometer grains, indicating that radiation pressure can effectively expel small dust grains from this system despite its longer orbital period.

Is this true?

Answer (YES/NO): YES